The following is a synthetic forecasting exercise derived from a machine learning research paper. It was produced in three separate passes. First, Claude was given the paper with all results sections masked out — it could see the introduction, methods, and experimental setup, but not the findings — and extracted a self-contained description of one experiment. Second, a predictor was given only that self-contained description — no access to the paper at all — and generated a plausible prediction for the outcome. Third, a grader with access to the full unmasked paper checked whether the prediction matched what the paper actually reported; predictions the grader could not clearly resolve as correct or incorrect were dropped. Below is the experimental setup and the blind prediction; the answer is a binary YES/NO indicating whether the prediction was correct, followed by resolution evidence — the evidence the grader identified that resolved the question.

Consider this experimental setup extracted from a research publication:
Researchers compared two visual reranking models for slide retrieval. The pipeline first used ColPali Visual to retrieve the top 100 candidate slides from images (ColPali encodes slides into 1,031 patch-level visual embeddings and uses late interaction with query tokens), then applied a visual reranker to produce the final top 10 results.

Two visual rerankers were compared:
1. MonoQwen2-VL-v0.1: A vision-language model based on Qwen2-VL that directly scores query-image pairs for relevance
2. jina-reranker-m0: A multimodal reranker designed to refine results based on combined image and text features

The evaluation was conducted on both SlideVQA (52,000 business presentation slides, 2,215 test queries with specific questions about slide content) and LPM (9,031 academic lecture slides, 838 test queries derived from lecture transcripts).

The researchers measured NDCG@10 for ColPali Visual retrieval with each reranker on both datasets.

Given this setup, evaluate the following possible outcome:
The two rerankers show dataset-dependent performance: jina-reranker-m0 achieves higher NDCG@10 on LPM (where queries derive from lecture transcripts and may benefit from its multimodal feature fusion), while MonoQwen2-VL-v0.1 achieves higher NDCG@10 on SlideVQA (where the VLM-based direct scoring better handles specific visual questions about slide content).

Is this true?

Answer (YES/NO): NO